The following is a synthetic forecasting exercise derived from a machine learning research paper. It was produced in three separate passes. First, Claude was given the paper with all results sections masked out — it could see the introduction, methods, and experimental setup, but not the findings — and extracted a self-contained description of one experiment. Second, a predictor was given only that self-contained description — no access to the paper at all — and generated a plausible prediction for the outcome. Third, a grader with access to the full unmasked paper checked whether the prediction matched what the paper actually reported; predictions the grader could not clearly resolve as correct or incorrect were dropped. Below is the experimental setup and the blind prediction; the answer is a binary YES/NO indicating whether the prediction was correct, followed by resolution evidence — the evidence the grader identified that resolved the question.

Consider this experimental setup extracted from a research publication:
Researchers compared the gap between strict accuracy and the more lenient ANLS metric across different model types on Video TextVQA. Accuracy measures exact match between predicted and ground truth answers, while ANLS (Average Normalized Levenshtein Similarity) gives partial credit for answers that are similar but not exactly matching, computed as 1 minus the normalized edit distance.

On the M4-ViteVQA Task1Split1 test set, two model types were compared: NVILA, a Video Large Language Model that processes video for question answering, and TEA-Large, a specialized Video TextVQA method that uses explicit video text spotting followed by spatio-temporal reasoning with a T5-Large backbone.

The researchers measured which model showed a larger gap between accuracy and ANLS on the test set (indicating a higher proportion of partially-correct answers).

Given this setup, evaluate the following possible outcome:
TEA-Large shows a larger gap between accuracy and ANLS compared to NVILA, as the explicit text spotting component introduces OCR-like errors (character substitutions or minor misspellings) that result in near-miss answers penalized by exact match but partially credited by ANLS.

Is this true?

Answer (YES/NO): NO